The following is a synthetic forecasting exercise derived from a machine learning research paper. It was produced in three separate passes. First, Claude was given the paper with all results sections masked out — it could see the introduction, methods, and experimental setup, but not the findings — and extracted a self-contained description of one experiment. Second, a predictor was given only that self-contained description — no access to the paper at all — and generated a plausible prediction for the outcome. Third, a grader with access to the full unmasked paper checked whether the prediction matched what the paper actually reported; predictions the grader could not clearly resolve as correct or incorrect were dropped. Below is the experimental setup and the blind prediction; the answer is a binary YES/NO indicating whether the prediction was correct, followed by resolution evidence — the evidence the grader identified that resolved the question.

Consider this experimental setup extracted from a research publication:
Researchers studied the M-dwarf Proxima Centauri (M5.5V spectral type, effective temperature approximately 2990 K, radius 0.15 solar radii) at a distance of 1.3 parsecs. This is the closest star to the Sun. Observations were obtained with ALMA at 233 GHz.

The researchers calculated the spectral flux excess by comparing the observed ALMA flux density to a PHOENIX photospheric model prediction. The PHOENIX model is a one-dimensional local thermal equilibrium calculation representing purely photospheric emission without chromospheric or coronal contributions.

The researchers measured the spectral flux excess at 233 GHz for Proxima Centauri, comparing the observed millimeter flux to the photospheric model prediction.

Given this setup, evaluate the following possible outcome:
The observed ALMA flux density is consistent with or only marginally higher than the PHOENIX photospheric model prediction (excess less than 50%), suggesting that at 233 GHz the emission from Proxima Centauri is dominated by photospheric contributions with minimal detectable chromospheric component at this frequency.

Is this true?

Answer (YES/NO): YES